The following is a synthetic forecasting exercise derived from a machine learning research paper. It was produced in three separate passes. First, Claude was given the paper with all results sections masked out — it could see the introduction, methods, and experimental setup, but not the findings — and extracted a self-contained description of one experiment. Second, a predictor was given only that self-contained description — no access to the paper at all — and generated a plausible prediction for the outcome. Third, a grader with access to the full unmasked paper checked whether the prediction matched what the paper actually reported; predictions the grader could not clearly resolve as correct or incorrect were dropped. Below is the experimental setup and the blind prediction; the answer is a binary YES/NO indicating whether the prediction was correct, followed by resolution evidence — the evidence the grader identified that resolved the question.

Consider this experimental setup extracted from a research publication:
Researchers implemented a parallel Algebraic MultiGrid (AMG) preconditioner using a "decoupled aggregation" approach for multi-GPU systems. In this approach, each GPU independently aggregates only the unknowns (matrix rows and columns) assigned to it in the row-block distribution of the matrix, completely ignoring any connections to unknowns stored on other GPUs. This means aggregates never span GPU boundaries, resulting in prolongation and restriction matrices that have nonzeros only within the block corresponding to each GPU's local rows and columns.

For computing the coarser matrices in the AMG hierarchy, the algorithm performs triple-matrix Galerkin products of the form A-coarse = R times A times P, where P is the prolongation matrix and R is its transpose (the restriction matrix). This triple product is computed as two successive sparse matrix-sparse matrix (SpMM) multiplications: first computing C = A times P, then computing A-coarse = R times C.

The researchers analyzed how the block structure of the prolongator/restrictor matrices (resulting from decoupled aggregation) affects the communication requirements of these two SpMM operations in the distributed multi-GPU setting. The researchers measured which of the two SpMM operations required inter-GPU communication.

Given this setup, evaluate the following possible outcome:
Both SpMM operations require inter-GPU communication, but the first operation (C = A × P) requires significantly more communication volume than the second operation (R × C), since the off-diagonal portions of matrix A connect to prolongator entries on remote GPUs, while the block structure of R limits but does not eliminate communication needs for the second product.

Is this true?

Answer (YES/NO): NO